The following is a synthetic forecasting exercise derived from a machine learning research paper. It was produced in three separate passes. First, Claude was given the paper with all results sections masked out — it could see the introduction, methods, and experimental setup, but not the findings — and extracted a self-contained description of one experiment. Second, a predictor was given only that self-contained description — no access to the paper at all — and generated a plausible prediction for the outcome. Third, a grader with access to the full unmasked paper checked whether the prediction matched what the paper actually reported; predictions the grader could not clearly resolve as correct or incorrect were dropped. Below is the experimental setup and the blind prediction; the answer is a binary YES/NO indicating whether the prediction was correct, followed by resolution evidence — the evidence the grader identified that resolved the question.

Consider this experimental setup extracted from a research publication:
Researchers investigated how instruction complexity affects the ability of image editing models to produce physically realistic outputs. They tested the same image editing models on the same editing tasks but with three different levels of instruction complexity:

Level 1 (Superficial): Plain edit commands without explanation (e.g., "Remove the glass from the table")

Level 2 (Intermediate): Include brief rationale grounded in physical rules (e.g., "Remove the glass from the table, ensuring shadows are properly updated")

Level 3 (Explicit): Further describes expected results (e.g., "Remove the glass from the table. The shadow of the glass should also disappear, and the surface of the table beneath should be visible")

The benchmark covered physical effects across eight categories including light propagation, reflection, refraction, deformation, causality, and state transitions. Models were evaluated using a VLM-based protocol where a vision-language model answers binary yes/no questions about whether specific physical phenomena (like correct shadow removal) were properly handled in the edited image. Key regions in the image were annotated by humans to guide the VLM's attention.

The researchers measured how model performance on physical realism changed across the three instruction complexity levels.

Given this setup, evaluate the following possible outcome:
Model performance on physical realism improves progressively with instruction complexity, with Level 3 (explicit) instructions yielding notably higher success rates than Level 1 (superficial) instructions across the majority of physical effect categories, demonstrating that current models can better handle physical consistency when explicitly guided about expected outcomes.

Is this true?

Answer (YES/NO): YES